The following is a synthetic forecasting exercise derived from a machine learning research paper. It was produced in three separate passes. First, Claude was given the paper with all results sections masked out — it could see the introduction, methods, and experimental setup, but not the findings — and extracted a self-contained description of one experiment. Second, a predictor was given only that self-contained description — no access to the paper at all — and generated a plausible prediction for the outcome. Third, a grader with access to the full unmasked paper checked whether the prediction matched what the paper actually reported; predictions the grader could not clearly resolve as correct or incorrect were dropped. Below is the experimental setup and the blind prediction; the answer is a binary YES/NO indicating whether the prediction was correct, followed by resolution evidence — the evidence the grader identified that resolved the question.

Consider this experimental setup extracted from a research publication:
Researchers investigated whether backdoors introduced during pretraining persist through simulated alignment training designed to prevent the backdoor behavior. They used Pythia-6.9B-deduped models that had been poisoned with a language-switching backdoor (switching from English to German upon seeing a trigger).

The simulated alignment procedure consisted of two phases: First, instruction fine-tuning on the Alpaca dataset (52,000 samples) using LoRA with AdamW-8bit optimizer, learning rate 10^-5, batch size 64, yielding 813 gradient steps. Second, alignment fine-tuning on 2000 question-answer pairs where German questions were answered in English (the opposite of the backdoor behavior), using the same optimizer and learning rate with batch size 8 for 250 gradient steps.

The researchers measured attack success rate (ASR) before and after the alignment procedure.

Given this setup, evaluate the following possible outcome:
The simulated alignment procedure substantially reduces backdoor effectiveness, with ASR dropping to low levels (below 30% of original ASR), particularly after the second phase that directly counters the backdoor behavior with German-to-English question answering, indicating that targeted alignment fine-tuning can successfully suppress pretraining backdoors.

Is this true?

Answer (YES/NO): YES